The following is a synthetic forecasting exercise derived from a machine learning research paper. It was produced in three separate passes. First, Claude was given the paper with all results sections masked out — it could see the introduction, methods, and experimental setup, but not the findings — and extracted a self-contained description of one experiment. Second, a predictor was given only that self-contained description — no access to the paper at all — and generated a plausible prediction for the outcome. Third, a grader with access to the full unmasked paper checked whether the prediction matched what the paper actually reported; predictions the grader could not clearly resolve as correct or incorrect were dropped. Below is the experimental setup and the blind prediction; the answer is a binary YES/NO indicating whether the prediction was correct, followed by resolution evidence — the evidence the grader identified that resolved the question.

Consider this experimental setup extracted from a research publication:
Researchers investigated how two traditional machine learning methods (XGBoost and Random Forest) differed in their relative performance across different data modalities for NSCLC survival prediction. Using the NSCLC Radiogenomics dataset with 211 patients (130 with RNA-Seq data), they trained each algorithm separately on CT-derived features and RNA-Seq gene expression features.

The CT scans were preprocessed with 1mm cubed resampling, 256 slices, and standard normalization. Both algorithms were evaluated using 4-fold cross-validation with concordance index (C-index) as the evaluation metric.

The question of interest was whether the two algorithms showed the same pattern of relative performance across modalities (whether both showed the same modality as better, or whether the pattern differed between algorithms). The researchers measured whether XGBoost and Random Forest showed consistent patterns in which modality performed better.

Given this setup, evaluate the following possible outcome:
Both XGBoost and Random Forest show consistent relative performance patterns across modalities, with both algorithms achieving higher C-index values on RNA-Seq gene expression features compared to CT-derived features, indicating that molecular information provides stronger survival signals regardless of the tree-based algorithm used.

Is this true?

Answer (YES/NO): NO